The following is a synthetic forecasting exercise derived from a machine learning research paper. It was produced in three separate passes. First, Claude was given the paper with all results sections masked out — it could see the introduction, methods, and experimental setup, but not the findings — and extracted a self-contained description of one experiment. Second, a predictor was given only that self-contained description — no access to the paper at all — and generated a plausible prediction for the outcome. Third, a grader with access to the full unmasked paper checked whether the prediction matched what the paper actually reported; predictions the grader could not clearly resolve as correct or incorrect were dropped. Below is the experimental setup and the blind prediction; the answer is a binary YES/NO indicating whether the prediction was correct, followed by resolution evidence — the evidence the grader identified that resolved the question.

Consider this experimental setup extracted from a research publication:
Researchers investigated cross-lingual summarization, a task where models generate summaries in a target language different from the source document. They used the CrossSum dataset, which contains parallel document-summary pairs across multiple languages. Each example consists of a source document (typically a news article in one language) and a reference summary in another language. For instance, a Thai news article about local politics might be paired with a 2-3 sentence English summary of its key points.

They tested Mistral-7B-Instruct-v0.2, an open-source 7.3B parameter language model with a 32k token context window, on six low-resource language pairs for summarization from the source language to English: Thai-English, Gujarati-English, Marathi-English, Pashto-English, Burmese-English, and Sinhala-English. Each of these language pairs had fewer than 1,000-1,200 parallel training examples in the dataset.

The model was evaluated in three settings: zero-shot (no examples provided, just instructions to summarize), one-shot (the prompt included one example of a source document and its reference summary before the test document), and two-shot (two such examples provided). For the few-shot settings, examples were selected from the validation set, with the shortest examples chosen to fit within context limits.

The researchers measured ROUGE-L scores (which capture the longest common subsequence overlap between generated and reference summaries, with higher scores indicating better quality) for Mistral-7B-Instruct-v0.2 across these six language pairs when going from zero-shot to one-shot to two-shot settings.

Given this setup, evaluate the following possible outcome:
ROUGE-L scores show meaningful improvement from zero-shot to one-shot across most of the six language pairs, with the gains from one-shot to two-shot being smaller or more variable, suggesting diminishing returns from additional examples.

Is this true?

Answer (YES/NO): YES